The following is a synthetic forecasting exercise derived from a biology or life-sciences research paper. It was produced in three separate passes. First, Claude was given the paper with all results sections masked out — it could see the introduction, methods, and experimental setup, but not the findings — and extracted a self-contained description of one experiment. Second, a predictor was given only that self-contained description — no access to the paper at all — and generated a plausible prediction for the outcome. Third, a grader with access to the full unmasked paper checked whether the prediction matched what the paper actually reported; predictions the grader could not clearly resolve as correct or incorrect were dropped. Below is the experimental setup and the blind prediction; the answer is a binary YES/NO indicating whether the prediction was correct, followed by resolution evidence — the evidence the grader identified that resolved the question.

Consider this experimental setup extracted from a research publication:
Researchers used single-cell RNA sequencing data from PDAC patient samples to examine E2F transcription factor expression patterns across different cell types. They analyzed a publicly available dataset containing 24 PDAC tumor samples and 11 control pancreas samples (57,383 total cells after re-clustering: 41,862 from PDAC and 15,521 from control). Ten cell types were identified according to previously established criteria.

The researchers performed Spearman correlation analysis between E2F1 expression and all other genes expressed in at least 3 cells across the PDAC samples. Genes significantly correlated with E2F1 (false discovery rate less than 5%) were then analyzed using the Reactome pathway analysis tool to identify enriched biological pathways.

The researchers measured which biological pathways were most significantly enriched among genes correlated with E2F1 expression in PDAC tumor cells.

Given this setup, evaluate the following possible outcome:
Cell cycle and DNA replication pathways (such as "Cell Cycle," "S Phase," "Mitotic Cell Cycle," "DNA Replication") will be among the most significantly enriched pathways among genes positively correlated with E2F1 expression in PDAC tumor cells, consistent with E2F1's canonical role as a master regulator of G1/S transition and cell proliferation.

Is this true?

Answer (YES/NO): YES